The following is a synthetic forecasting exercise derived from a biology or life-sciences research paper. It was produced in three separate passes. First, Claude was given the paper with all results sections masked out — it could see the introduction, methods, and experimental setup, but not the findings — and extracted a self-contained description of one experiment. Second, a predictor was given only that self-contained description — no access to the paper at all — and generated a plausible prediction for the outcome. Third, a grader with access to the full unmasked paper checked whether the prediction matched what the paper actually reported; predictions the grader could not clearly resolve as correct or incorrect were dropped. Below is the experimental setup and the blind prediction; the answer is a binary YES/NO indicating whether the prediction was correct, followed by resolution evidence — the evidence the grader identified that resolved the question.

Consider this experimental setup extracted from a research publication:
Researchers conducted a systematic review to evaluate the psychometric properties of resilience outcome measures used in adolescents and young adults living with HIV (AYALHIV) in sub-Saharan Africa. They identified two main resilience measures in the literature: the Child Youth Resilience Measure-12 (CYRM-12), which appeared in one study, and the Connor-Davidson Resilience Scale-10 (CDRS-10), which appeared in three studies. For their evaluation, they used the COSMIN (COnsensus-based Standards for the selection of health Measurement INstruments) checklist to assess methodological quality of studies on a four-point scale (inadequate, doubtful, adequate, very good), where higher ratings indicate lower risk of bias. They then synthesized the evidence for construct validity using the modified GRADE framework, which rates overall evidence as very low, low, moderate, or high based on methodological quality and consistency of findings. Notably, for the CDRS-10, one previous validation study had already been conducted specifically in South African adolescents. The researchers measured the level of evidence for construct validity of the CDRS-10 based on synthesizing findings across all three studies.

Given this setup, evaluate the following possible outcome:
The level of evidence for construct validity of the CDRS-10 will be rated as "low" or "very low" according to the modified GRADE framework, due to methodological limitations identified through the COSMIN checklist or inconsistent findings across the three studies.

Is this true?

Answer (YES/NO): NO